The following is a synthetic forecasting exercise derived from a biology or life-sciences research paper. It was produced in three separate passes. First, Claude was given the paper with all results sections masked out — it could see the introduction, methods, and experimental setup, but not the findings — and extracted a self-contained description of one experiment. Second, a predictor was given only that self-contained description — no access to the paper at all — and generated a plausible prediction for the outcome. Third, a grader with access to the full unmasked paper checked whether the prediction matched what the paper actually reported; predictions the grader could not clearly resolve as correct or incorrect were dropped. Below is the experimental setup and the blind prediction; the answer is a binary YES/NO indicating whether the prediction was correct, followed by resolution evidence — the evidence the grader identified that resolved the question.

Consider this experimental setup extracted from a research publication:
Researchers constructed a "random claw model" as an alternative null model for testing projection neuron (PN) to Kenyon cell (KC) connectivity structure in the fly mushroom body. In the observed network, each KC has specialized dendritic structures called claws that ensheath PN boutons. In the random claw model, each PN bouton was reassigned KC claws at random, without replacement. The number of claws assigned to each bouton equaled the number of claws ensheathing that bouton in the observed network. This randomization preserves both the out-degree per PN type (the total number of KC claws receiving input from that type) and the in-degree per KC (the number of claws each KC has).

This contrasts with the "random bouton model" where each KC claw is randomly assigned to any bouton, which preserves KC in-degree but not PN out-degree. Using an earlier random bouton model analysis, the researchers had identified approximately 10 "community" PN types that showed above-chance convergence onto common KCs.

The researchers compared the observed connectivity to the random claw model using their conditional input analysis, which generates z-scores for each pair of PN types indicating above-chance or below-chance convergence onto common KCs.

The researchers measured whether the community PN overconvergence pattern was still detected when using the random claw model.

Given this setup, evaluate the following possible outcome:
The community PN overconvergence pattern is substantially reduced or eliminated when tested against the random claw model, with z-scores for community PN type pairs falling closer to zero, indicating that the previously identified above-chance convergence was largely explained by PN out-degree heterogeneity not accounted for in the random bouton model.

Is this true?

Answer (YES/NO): NO